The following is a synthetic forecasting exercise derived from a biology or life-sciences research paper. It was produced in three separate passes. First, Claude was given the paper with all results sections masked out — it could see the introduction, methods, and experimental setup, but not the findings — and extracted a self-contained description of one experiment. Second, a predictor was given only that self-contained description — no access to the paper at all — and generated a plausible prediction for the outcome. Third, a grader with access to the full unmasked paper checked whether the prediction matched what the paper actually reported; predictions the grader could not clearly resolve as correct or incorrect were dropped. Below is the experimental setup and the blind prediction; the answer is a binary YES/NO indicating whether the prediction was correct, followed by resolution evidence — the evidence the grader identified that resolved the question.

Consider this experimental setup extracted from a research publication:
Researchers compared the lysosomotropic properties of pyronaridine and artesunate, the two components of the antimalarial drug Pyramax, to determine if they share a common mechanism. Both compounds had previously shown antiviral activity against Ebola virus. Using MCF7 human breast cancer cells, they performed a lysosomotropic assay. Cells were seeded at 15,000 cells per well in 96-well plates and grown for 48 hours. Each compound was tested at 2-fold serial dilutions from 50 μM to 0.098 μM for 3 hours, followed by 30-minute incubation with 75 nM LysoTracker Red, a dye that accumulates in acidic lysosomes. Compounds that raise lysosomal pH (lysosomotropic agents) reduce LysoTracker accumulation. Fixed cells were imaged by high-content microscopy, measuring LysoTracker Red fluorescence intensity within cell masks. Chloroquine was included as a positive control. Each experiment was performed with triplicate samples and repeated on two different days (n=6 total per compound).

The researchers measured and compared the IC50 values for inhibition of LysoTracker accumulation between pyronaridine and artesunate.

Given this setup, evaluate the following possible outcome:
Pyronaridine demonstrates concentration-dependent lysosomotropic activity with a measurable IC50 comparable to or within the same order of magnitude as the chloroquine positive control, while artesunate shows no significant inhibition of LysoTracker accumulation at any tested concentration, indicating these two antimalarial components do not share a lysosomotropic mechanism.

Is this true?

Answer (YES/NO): YES